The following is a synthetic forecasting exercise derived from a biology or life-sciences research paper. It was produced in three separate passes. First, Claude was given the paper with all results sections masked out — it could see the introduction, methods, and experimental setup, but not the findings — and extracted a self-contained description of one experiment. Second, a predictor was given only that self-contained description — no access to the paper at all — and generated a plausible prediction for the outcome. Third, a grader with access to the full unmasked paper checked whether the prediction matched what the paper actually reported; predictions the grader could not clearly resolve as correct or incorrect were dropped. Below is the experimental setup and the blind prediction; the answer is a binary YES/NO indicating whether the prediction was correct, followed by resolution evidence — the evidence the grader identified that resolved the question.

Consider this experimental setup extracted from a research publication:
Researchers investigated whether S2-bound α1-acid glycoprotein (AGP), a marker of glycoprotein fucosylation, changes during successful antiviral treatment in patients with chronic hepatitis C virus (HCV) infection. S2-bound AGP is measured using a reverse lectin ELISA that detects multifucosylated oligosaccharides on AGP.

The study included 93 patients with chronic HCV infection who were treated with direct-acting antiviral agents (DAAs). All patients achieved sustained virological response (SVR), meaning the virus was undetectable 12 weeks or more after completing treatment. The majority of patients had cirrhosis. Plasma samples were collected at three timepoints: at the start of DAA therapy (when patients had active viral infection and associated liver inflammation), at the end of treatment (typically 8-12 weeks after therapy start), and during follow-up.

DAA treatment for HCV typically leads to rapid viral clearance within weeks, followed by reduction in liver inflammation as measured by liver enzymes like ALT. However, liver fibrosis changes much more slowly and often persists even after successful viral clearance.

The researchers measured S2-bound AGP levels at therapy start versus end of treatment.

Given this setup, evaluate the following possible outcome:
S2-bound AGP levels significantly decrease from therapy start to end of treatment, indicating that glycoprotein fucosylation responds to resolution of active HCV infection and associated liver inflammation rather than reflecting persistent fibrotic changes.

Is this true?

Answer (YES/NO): YES